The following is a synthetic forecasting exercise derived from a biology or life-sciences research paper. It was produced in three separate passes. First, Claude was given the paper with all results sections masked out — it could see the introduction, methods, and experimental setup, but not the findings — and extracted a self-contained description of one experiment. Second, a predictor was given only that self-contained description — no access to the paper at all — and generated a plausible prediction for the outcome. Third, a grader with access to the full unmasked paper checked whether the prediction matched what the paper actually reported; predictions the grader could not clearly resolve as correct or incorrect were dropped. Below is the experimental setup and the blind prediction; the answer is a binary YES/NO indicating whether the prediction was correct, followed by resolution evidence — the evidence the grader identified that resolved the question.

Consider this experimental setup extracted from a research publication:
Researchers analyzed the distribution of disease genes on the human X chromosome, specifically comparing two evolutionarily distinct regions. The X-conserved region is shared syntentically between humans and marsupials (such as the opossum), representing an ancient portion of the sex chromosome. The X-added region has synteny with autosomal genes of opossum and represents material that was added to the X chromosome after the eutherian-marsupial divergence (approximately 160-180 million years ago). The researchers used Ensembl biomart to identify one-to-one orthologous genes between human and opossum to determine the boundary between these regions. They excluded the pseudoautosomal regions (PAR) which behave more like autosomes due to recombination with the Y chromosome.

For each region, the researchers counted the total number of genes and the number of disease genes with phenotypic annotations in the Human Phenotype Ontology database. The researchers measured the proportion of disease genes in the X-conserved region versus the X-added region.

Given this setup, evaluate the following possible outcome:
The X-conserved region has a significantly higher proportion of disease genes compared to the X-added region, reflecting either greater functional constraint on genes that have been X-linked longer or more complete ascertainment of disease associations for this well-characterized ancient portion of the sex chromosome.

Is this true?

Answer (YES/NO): NO